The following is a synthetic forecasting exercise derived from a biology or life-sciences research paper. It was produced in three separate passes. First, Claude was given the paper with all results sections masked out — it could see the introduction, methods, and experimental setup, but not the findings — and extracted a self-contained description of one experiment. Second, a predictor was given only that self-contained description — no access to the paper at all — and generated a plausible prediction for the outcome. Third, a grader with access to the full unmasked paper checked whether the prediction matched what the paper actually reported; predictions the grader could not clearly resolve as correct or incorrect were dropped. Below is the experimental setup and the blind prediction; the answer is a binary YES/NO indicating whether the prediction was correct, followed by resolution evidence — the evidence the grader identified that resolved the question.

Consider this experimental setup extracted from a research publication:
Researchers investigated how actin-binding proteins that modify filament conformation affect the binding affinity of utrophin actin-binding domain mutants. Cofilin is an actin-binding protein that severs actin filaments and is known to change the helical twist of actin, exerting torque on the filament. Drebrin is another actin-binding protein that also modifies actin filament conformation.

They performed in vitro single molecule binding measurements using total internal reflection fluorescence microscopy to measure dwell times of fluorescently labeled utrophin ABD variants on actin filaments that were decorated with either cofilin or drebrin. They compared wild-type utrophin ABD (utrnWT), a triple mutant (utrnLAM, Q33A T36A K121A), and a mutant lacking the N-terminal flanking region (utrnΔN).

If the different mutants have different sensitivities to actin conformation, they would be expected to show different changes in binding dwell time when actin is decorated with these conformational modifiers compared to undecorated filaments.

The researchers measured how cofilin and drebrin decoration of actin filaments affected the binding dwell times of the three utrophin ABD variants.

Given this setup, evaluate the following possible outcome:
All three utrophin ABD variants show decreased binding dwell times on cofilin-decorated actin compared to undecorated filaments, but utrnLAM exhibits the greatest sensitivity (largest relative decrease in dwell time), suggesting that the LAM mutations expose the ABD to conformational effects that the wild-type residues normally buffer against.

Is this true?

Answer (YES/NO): NO